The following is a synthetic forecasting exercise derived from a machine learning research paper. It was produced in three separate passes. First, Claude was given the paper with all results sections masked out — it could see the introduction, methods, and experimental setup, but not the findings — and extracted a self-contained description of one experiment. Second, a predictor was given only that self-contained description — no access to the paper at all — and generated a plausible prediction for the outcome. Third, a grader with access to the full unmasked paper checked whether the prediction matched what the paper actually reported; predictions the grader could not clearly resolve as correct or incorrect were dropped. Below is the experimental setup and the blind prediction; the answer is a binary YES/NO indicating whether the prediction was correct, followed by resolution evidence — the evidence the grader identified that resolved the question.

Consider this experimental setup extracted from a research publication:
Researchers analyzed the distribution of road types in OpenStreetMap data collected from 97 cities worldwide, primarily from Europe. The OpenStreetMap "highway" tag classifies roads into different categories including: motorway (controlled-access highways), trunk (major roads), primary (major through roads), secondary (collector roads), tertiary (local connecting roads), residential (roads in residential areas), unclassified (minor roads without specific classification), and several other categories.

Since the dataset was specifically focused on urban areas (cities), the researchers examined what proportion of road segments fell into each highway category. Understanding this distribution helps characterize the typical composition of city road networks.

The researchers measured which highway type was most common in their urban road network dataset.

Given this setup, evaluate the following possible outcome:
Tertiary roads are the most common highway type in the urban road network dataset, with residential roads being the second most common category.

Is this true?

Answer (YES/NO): NO